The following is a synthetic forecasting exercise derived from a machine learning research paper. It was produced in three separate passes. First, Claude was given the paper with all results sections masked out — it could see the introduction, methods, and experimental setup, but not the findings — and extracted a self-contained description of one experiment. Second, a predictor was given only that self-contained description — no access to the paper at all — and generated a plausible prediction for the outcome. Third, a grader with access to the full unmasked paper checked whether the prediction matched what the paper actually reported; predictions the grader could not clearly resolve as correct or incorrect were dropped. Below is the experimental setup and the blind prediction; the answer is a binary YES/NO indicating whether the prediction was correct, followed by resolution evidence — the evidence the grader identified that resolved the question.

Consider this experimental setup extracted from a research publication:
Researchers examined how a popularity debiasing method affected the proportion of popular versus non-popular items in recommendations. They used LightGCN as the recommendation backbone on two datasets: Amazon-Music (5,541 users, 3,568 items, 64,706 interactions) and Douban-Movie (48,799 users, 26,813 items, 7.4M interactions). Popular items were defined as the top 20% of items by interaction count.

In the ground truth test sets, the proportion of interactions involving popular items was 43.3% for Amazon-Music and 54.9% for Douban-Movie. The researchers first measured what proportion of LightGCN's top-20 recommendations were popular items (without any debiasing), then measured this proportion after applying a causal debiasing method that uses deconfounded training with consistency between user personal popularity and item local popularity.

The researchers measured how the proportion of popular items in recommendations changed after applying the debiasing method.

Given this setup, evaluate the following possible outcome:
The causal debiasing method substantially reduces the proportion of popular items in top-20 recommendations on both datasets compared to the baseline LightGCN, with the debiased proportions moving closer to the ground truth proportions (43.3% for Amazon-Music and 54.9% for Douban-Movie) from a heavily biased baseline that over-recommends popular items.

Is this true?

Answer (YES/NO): YES